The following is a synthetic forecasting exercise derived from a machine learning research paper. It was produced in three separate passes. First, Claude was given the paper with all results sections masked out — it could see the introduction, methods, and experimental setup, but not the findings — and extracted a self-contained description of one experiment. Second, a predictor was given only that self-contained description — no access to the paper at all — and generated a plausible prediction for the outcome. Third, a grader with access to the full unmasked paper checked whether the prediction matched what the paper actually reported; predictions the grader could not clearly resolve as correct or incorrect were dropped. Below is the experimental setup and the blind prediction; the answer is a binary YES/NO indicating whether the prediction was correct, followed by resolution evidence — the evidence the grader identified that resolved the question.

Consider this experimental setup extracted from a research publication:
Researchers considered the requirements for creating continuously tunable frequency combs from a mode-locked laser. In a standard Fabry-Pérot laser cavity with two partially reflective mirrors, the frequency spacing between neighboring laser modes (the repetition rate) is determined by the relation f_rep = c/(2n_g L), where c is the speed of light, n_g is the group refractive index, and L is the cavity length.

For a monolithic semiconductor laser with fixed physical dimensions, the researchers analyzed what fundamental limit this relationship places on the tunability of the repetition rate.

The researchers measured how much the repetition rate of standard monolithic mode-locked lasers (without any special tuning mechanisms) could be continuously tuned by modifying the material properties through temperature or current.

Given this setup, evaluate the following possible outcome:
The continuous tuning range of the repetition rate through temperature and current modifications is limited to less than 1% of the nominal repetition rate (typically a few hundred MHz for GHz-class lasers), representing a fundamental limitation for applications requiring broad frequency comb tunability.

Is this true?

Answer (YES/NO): NO